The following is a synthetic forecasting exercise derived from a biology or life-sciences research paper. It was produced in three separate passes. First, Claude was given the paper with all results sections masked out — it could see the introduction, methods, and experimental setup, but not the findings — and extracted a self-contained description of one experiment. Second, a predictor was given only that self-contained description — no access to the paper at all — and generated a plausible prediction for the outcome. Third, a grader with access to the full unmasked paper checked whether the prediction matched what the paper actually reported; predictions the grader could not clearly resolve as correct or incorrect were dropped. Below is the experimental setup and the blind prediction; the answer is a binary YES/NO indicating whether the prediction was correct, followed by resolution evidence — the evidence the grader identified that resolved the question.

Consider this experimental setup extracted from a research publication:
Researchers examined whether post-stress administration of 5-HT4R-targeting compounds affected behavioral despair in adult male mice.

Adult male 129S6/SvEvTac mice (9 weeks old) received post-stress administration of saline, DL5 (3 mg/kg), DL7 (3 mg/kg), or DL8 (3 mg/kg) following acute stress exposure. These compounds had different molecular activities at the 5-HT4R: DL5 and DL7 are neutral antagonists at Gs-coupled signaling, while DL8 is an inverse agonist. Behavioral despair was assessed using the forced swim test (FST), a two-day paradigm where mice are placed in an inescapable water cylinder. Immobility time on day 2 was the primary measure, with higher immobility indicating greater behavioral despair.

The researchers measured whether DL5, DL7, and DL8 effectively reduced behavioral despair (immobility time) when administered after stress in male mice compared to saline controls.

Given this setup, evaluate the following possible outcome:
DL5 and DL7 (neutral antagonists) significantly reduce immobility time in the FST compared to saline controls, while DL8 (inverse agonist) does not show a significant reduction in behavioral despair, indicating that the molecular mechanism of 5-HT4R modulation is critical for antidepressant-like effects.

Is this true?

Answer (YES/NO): NO